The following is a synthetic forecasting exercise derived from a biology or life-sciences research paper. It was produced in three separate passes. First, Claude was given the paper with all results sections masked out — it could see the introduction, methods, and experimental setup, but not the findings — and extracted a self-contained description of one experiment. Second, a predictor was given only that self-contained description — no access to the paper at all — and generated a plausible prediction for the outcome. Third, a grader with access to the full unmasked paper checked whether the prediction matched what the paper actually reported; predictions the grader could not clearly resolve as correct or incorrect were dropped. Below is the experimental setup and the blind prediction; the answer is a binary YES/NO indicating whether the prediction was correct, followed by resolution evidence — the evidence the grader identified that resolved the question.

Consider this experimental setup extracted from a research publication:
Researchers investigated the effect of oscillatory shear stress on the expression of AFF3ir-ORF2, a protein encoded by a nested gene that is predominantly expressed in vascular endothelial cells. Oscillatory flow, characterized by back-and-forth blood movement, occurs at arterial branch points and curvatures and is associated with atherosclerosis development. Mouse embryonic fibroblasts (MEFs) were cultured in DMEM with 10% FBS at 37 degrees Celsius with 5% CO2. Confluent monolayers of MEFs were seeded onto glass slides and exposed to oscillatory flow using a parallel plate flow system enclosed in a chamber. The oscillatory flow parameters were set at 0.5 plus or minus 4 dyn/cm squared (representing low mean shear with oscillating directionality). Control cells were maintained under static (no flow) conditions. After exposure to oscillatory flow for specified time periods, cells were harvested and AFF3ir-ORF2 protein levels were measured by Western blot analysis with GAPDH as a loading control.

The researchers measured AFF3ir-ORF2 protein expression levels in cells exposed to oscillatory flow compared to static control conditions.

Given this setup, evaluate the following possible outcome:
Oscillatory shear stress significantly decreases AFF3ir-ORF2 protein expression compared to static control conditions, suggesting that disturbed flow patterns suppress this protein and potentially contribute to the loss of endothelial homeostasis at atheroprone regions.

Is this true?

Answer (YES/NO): YES